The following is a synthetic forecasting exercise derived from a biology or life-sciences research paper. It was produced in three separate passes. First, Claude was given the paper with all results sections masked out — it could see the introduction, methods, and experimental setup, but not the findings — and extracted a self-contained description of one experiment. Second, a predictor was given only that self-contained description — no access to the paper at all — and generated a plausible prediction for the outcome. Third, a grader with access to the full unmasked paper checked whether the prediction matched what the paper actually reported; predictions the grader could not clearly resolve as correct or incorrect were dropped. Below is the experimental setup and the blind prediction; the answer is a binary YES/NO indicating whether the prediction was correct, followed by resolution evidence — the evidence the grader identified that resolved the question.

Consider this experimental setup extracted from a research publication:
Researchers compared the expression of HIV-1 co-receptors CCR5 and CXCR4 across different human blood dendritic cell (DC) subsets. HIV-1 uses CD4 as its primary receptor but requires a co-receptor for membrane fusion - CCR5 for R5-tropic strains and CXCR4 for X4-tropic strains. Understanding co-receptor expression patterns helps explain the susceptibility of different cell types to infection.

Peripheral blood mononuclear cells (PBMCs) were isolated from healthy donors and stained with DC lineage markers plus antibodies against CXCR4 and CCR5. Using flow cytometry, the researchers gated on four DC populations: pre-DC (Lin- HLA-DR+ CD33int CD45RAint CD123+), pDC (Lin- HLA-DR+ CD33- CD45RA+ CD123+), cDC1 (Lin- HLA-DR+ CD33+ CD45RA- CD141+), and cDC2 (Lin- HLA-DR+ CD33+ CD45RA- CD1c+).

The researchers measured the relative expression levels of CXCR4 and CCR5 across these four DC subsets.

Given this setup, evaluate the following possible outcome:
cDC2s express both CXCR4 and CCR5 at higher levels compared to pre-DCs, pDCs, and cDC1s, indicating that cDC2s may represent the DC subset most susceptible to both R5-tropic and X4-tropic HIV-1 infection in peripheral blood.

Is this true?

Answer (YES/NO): NO